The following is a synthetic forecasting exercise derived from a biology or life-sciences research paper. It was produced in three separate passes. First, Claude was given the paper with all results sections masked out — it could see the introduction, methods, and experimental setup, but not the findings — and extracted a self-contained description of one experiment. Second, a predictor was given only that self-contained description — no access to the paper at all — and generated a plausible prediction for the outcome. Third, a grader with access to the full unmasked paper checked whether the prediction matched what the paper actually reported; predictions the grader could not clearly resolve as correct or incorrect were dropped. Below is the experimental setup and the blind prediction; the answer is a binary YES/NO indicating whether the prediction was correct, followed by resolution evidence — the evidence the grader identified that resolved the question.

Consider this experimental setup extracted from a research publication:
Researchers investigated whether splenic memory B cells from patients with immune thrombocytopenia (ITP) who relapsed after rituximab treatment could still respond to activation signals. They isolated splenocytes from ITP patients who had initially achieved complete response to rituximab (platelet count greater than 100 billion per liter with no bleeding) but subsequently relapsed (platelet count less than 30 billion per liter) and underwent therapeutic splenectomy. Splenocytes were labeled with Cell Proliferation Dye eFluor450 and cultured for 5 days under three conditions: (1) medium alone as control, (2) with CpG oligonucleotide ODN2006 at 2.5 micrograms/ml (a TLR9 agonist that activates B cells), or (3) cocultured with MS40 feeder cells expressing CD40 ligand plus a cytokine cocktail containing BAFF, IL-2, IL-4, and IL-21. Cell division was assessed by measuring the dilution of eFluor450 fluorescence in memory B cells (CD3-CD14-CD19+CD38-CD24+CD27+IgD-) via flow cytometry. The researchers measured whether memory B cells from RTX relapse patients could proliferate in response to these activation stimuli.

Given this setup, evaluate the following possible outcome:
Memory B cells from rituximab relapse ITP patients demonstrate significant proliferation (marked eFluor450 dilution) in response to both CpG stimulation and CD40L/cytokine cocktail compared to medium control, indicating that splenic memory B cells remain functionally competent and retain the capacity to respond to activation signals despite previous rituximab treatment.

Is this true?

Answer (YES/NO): YES